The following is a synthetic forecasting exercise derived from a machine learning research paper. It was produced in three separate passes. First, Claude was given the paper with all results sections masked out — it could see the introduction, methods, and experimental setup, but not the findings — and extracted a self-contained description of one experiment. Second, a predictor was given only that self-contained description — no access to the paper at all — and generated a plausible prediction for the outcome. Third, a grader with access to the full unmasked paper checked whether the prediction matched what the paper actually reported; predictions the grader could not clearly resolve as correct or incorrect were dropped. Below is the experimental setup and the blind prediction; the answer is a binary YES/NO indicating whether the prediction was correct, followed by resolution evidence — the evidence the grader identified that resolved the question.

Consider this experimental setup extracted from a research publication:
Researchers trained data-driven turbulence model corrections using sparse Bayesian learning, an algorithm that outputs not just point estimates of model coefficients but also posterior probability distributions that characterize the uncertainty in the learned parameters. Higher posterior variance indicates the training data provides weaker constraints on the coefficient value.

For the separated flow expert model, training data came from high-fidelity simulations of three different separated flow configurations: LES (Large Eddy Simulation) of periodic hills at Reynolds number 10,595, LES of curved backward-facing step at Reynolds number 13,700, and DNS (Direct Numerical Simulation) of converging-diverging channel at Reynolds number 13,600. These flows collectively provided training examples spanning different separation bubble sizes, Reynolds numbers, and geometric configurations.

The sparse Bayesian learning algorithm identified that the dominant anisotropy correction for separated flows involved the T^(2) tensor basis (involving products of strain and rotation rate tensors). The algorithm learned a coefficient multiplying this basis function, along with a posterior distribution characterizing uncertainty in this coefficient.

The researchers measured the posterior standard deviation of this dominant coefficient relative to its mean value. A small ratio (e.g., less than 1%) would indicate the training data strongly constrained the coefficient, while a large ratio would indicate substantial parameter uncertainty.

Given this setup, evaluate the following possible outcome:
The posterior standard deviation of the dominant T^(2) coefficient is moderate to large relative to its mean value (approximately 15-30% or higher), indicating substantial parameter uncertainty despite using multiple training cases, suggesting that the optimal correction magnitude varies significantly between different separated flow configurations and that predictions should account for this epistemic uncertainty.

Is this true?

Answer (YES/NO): NO